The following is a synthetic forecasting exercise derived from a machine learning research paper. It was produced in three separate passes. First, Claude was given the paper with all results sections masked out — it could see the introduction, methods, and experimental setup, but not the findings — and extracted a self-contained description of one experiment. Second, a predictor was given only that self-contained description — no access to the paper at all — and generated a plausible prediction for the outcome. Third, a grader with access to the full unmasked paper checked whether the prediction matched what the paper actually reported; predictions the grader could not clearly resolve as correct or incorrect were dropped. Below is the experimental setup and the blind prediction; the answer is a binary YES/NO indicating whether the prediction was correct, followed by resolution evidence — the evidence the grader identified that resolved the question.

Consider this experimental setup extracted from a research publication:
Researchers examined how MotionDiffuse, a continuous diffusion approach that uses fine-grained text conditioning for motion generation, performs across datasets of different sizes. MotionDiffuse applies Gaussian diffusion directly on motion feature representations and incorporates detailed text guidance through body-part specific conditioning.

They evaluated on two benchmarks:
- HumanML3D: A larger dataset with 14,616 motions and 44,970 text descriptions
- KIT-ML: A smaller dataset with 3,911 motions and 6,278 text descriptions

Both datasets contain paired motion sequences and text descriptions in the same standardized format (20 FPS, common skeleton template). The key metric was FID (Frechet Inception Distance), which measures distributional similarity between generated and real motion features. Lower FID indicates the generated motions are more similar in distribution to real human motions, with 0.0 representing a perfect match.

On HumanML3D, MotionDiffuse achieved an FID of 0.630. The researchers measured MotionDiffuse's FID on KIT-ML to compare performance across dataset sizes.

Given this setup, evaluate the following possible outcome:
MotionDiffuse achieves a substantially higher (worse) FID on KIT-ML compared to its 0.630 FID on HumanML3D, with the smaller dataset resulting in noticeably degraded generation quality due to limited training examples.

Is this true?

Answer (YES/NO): YES